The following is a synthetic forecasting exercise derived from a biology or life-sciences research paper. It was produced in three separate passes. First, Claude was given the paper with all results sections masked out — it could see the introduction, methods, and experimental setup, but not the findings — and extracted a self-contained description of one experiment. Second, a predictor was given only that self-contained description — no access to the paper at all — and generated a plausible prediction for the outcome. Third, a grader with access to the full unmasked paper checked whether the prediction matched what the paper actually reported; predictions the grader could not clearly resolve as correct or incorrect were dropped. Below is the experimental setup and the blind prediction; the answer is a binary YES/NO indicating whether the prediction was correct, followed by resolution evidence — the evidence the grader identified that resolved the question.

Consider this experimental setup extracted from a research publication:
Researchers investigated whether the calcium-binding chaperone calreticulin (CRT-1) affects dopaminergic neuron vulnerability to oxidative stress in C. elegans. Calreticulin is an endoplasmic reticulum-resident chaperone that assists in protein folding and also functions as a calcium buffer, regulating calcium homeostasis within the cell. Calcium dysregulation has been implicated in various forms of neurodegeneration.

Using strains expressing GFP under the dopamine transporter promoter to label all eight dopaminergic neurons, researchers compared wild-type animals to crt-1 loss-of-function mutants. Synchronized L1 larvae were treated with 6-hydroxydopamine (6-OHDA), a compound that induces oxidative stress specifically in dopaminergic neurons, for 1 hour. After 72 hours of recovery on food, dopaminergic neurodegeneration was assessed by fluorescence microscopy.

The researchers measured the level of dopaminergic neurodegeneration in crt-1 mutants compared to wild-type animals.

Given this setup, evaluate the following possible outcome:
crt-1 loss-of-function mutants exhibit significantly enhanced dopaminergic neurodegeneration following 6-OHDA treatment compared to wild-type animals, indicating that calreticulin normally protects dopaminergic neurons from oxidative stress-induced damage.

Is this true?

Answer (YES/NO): YES